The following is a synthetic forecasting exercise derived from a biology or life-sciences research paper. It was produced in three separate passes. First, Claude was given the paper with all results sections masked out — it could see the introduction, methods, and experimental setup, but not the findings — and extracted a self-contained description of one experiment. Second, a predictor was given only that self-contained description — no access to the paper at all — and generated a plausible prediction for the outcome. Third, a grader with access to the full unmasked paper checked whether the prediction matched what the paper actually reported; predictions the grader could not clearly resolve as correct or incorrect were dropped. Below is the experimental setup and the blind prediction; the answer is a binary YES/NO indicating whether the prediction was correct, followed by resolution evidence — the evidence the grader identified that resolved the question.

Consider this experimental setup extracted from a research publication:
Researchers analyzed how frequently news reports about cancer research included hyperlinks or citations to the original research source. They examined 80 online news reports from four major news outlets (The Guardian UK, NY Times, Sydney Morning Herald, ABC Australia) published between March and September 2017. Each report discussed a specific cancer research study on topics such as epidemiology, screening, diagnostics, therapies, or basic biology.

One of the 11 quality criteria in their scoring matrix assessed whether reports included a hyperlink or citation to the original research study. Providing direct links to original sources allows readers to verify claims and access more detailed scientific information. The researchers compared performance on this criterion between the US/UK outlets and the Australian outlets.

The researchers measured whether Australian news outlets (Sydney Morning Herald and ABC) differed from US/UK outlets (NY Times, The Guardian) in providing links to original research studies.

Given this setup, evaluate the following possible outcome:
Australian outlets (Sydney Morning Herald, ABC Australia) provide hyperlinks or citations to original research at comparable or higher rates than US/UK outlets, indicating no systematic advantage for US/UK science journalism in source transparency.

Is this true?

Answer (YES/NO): NO